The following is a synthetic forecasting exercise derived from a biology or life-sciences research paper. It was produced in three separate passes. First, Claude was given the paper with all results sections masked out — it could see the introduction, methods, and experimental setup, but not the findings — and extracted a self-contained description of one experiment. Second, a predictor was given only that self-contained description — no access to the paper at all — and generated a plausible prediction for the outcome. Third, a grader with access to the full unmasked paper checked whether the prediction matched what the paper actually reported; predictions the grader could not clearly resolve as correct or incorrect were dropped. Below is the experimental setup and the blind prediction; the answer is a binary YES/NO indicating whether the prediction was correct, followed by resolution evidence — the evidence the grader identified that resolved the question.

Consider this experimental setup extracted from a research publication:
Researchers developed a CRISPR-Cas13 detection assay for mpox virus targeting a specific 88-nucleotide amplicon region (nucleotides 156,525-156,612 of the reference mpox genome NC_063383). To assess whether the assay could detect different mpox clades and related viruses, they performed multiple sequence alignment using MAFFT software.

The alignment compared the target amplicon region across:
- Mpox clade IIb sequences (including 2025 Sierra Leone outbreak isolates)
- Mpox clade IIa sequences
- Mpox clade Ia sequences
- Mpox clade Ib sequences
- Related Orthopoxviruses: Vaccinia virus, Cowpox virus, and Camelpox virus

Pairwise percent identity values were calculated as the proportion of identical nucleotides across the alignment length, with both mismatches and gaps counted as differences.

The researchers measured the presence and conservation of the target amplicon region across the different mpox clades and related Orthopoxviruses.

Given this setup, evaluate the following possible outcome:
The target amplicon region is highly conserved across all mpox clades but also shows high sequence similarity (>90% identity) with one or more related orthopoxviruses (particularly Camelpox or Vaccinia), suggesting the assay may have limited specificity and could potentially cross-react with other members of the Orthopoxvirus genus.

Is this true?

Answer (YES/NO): NO